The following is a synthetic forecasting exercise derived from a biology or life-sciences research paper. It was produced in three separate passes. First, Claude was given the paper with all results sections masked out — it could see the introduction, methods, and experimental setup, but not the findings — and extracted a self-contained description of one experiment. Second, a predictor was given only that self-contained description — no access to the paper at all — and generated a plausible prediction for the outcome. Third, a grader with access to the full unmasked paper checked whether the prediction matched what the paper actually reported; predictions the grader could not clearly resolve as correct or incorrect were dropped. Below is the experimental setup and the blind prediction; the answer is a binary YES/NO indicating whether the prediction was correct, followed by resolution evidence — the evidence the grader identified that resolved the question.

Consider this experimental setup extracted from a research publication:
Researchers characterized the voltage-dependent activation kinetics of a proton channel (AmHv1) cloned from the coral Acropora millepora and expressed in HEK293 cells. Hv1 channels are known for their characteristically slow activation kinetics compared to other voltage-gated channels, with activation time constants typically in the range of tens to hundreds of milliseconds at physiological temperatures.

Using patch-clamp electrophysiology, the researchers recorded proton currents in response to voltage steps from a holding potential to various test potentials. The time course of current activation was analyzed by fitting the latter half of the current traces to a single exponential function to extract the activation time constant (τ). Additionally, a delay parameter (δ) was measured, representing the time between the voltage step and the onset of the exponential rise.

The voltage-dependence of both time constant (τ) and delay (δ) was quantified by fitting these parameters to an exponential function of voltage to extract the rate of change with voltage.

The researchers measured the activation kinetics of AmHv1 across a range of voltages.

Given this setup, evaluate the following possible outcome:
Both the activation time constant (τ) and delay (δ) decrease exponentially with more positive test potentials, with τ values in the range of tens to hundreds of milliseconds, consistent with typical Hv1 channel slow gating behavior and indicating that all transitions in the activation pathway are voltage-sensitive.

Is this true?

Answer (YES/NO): NO